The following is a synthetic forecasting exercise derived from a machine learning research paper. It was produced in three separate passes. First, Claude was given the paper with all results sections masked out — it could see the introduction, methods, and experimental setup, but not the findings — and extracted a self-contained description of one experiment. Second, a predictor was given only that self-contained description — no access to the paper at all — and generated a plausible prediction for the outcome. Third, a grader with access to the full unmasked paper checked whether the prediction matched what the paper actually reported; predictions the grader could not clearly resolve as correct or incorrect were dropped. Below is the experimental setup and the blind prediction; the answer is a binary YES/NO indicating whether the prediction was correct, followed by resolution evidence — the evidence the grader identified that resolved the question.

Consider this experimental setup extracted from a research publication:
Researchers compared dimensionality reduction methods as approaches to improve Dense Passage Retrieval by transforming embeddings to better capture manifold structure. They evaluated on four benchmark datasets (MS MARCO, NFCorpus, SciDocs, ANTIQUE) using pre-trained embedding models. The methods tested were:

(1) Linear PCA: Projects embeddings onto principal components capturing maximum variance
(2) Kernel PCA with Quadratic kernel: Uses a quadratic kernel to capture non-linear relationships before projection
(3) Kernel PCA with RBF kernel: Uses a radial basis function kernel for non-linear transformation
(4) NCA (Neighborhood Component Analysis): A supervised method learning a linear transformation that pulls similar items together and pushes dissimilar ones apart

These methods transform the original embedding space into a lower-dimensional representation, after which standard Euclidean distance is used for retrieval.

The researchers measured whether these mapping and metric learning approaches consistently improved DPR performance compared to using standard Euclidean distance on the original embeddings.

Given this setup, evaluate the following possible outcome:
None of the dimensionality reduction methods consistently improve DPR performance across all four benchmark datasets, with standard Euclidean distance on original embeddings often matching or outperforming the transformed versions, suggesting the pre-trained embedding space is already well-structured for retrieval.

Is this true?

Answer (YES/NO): NO